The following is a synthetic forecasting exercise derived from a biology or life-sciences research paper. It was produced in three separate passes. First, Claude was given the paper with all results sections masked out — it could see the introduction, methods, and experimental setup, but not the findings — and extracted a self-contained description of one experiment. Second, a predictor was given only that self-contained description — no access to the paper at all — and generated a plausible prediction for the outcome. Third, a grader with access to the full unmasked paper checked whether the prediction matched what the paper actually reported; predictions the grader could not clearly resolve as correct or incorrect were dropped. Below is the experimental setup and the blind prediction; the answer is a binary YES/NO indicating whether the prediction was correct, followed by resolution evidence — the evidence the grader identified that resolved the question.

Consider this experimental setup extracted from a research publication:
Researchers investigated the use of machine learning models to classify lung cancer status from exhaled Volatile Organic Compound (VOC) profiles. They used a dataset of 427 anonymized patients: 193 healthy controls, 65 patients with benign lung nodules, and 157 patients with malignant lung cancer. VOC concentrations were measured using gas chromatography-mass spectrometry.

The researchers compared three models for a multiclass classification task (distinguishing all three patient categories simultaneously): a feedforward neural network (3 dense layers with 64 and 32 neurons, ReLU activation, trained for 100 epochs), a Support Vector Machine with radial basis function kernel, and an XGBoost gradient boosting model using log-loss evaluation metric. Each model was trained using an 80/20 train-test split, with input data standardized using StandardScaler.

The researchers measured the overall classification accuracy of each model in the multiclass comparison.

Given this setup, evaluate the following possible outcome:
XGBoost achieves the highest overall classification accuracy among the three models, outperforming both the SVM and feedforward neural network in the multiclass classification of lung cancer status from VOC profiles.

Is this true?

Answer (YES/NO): YES